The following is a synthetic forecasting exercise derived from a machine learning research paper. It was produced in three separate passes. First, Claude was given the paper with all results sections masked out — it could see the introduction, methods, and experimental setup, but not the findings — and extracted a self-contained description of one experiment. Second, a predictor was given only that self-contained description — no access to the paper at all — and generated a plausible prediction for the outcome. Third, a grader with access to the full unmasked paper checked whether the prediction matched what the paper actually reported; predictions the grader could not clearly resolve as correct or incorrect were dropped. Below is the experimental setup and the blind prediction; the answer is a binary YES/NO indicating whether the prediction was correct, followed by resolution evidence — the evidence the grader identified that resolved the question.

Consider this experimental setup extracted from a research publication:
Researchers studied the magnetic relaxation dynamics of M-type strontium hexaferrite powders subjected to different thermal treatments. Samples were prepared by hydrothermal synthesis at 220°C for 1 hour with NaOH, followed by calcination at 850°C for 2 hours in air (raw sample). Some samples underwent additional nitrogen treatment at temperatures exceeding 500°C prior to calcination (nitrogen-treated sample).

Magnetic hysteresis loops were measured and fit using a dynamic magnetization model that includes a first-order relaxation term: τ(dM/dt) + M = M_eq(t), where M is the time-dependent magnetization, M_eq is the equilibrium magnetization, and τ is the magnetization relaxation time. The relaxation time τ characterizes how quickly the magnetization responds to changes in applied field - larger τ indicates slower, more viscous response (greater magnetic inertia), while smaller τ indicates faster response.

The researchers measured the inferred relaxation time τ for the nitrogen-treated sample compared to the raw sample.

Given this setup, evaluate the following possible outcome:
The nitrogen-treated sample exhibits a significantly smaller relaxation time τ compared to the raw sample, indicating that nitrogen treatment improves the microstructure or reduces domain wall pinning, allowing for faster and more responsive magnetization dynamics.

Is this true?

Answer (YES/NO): NO